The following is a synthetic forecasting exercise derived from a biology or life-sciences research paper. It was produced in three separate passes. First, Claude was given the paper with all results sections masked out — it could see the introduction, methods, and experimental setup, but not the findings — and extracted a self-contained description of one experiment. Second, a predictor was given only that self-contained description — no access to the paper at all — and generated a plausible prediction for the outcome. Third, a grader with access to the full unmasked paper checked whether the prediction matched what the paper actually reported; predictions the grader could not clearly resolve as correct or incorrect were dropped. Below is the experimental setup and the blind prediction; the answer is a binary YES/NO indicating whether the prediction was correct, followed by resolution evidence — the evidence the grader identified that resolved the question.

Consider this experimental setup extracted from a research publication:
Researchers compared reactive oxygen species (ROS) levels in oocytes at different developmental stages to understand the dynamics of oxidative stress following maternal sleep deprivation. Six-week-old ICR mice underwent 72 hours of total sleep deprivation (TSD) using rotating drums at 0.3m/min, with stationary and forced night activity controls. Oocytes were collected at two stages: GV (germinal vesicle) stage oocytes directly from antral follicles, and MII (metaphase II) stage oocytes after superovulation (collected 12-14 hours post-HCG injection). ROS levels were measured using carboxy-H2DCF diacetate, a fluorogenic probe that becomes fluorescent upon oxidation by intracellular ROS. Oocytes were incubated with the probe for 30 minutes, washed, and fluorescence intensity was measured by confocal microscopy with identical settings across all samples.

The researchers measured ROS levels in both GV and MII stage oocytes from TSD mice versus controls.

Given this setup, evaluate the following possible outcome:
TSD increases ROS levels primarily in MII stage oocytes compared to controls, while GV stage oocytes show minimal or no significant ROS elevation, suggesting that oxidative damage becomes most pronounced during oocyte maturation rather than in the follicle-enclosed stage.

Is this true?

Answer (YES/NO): NO